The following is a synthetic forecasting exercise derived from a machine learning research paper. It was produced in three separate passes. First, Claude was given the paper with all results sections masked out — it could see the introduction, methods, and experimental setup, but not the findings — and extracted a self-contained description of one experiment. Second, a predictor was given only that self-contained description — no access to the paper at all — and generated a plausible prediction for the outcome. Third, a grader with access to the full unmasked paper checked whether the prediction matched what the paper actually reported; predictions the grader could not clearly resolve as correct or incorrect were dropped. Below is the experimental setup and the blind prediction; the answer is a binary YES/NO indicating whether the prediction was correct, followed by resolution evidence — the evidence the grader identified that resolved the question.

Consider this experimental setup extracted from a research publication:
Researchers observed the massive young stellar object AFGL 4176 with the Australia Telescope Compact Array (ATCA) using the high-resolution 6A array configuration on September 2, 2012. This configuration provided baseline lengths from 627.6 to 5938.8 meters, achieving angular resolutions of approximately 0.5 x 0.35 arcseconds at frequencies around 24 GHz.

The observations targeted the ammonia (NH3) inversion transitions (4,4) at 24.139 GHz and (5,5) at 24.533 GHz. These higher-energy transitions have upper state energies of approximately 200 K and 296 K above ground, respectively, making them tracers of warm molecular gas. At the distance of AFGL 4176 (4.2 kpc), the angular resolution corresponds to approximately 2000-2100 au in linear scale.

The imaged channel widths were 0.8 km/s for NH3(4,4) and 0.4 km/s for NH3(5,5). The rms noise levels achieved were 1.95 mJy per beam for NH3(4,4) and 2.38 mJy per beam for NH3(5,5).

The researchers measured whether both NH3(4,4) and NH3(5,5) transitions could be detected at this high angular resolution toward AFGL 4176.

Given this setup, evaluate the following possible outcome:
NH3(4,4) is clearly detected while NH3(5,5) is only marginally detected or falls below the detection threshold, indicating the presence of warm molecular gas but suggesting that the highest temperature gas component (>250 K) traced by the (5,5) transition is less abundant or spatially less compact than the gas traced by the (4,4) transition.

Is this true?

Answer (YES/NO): NO